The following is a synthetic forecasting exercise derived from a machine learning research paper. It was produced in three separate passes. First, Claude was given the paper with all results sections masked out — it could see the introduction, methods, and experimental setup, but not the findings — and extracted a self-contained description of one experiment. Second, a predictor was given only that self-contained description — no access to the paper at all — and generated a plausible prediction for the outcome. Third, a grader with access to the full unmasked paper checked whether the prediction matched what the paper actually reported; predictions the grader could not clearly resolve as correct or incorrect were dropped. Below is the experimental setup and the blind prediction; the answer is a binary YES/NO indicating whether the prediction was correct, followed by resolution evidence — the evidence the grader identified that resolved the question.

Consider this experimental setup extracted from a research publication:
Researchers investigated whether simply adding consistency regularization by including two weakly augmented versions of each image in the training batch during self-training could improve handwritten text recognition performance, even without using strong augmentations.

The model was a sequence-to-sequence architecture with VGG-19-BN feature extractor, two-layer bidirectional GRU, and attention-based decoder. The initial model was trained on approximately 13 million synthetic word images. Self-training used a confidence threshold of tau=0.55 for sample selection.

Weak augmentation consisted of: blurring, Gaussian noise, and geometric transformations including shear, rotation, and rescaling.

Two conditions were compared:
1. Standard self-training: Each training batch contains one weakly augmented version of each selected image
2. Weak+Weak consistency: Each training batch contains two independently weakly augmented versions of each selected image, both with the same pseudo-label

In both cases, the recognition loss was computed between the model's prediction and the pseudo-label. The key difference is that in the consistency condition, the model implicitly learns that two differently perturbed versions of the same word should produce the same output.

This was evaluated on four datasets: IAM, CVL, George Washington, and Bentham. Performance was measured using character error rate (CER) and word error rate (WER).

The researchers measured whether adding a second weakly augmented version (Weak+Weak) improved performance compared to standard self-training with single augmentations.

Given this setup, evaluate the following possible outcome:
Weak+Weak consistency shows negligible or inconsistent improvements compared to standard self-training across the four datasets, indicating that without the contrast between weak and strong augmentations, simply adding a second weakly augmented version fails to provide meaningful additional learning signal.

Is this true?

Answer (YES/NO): NO